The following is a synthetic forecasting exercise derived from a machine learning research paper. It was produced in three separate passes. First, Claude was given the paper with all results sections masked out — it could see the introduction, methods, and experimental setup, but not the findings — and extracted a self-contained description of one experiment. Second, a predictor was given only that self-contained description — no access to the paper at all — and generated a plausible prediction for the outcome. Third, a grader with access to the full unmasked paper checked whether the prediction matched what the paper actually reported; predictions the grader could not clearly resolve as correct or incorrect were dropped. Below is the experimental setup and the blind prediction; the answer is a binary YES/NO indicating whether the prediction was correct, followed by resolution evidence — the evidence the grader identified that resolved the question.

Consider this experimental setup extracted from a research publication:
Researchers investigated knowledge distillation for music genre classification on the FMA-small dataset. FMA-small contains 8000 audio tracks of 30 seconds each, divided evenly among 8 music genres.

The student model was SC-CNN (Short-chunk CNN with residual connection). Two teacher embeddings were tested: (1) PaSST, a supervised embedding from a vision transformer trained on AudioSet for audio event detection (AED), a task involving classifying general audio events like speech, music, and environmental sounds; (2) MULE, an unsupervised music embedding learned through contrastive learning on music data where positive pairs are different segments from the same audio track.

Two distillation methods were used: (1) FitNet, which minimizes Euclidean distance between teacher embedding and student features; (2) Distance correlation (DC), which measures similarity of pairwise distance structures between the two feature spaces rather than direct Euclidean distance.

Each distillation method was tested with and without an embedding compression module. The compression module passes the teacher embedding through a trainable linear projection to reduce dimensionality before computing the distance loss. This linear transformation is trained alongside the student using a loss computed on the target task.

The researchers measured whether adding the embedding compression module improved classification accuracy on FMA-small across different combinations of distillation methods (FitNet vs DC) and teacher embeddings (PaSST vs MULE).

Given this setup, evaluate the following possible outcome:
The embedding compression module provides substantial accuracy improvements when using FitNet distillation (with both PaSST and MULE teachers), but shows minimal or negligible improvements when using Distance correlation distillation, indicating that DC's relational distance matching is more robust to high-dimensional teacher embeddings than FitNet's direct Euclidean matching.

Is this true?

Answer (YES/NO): NO